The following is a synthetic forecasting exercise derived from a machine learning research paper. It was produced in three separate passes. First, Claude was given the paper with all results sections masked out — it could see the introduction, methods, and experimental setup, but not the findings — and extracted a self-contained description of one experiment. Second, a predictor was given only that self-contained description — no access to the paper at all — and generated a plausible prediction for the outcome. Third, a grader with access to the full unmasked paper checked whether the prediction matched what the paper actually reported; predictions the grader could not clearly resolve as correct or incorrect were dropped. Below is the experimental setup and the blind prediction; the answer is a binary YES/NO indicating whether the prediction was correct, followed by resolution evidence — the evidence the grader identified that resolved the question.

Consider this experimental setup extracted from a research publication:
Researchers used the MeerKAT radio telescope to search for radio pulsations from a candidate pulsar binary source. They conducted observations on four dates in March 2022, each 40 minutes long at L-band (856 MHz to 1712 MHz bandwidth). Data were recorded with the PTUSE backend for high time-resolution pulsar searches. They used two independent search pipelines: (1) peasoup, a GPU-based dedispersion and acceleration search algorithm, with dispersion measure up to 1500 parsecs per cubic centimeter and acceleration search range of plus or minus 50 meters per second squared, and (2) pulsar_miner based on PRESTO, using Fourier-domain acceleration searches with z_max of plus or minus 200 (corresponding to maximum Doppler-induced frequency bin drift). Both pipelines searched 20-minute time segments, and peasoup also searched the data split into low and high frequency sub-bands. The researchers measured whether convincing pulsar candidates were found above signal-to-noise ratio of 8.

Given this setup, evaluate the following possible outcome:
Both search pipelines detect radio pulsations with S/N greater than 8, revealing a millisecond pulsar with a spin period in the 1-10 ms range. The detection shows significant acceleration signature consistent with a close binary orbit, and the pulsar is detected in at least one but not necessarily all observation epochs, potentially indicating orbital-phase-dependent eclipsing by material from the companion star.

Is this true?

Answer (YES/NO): NO